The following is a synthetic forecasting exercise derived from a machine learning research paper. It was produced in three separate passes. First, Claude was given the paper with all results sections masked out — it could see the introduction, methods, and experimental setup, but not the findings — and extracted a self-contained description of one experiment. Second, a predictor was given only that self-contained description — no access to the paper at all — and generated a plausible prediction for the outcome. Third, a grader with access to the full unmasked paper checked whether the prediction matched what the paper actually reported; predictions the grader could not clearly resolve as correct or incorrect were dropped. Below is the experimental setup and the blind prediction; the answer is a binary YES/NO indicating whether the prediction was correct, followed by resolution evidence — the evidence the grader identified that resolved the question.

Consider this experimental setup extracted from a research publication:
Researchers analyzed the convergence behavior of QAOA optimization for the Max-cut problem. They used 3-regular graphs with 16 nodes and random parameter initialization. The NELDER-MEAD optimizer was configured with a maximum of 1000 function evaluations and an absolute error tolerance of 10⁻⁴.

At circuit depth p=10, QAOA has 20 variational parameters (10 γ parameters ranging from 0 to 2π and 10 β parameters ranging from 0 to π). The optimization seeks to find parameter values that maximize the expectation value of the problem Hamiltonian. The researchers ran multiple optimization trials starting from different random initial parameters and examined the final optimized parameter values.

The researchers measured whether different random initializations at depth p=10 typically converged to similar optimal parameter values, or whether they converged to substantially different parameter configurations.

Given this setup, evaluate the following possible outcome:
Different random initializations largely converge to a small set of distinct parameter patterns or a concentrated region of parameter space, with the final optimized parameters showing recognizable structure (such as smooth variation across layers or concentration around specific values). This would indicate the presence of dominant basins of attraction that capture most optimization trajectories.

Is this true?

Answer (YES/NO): NO